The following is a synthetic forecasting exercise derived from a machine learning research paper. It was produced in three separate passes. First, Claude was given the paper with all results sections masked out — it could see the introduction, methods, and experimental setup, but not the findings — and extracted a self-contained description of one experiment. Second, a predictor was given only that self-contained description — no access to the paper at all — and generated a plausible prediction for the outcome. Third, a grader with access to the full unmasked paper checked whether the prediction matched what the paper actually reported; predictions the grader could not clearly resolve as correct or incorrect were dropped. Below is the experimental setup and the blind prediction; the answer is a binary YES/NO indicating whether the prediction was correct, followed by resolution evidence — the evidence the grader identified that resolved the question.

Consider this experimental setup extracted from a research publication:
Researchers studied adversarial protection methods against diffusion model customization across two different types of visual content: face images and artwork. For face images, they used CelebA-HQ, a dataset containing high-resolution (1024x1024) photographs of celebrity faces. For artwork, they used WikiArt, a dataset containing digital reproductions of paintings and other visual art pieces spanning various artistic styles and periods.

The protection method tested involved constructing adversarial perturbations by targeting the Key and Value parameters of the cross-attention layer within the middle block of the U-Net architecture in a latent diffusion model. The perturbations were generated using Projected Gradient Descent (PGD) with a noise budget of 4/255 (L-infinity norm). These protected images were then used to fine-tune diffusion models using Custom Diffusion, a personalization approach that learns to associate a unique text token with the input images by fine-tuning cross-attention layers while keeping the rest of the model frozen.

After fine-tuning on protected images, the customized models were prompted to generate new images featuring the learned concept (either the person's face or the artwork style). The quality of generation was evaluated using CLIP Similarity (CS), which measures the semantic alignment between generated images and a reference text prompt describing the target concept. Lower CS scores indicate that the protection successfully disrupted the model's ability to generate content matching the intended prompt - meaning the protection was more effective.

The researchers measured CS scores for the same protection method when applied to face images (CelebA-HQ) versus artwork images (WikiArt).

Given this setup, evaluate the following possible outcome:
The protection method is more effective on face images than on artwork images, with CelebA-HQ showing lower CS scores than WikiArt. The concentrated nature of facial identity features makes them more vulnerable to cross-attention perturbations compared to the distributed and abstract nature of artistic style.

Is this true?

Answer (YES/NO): NO